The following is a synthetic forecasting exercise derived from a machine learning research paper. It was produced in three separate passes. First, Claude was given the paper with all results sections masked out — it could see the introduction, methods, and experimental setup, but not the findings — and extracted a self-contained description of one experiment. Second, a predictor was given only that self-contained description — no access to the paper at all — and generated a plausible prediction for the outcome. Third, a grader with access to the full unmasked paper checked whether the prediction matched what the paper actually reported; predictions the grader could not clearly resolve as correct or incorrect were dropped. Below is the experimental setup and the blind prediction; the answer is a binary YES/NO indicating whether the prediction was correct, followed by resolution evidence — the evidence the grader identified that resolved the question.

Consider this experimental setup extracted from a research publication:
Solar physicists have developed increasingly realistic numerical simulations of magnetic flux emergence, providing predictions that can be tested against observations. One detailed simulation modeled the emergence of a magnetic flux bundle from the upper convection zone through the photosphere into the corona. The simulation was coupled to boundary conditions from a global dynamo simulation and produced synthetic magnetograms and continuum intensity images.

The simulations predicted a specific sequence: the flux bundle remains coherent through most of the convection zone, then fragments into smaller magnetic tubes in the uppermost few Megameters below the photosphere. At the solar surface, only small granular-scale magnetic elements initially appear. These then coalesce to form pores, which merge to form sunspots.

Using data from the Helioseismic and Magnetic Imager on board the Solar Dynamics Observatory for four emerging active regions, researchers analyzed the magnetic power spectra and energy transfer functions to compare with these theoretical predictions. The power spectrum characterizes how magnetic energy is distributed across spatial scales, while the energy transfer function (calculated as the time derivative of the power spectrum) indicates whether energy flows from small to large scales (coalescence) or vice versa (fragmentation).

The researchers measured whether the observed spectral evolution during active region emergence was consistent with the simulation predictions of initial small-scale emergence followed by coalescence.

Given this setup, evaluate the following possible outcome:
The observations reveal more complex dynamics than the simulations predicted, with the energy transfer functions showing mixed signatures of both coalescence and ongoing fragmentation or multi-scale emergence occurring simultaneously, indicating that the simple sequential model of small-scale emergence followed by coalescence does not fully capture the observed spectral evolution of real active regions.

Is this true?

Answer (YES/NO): YES